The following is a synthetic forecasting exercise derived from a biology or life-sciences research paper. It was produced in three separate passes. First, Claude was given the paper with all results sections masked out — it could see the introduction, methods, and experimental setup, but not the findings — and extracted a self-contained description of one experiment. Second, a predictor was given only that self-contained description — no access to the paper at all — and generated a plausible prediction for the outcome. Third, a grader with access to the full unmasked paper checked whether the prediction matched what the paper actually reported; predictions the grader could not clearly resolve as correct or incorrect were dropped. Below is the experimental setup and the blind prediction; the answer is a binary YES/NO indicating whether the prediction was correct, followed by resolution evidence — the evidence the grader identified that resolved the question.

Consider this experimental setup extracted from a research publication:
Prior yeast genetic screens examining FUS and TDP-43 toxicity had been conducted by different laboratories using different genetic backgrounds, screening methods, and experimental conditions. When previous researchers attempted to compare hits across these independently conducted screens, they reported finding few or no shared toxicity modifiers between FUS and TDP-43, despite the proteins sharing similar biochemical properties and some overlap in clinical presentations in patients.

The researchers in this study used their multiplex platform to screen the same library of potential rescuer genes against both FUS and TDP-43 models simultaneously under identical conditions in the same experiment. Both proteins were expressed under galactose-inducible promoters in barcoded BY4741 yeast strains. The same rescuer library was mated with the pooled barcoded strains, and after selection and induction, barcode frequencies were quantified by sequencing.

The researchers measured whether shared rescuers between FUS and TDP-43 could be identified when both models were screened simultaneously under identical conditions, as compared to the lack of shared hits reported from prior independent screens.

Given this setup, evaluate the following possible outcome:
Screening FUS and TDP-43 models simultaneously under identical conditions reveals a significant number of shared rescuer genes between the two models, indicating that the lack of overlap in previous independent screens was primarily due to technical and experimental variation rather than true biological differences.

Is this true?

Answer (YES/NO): YES